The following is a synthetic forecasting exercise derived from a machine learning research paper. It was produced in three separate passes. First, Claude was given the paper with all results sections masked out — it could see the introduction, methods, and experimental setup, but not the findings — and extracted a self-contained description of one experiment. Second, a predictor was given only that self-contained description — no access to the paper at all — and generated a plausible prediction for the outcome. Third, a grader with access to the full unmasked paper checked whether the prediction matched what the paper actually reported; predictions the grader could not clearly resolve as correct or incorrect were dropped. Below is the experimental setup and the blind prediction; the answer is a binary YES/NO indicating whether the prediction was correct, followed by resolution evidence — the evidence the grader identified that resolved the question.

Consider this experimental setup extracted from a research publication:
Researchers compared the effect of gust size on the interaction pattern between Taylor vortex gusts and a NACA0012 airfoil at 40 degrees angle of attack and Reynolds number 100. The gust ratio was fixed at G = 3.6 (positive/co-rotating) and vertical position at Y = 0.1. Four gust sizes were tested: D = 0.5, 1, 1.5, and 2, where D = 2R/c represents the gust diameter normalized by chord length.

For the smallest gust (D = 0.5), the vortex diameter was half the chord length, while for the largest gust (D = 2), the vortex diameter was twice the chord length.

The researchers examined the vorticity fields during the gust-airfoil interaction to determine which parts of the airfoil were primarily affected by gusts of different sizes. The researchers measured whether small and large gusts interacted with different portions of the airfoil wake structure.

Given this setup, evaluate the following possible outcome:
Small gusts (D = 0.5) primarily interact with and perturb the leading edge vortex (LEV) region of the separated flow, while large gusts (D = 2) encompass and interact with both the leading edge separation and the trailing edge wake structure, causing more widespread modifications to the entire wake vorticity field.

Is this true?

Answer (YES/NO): YES